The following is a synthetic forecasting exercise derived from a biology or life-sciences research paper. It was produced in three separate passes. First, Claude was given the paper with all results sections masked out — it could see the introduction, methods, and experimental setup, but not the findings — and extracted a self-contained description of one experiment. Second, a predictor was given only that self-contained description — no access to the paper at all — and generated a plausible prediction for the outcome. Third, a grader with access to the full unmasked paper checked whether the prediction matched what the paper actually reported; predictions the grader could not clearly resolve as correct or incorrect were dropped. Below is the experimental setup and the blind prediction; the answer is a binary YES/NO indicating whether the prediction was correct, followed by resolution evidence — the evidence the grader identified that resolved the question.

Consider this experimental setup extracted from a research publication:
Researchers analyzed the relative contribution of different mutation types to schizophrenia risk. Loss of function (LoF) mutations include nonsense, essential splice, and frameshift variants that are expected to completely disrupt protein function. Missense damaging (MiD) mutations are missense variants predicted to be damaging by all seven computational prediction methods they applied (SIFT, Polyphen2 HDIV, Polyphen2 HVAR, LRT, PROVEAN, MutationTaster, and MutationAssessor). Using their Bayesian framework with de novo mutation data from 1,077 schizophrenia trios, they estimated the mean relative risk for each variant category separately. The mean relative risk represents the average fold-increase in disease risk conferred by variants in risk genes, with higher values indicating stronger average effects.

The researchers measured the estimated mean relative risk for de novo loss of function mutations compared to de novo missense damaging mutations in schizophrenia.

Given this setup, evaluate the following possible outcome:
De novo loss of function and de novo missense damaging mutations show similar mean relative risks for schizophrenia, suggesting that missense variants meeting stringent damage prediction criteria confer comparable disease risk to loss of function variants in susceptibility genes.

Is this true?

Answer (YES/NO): NO